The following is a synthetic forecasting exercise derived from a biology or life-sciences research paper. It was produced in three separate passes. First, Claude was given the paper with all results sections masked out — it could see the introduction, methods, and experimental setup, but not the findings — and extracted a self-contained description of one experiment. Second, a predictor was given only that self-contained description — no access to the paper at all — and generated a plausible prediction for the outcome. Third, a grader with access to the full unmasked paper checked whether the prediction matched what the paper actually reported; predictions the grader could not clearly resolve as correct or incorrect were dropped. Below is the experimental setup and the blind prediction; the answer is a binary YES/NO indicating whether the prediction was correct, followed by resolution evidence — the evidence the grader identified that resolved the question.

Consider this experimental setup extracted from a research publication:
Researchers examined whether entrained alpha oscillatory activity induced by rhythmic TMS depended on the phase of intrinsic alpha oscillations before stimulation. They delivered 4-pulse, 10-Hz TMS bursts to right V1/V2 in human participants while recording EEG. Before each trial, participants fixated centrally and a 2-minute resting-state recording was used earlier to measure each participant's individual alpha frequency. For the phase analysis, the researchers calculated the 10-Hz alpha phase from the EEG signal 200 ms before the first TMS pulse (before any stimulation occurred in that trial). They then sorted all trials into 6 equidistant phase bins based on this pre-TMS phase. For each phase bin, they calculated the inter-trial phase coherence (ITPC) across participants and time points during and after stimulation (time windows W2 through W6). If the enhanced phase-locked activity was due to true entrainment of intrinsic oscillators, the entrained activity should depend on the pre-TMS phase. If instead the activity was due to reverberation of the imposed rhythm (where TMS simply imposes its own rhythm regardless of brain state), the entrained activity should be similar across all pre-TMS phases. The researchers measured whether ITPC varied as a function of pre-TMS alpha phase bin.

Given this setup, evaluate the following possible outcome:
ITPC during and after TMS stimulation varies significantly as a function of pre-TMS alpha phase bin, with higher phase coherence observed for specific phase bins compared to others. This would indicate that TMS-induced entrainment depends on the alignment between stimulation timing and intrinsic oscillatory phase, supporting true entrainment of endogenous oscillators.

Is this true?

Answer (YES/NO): YES